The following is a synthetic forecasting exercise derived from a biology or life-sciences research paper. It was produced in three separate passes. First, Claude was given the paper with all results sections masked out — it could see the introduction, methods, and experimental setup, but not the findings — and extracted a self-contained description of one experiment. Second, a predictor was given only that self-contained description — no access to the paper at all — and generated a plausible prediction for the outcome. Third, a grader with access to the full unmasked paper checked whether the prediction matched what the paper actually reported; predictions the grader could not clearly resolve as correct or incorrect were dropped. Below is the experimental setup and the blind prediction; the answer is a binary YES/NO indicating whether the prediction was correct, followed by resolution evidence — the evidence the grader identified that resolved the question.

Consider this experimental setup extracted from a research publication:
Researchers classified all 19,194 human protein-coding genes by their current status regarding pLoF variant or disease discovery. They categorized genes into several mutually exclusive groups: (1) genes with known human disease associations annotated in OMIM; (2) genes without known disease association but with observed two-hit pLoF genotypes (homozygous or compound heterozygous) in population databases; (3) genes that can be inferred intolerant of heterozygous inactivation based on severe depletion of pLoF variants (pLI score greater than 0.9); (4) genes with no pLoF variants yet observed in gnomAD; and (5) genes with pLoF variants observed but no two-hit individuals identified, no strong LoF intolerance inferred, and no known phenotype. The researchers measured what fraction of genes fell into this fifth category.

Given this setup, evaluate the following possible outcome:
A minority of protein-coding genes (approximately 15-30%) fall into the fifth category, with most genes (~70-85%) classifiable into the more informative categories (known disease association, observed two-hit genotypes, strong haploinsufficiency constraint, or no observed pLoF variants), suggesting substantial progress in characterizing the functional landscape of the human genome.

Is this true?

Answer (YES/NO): NO